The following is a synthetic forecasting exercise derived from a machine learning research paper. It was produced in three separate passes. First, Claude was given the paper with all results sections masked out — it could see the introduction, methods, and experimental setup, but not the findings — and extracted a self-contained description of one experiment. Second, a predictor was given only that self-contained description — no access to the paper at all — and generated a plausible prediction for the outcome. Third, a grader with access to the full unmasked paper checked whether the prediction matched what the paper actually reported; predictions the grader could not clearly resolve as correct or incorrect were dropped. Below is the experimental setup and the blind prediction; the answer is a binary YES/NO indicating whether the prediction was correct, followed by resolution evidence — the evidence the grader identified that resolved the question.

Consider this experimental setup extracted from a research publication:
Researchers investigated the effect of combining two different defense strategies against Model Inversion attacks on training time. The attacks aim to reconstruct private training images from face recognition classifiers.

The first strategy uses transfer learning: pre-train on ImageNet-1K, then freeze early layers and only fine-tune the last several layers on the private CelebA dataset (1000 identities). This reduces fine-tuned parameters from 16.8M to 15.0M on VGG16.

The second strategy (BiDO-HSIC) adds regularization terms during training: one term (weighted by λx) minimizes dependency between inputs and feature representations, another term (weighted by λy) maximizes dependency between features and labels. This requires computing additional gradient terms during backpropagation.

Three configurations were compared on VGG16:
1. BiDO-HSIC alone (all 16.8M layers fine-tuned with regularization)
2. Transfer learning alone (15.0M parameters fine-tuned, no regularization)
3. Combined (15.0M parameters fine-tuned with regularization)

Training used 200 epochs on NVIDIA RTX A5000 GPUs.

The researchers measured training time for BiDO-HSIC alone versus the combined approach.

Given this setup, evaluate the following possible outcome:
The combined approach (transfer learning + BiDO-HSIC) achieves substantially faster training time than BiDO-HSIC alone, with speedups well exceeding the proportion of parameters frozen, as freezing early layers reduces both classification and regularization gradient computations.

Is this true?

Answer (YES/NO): YES